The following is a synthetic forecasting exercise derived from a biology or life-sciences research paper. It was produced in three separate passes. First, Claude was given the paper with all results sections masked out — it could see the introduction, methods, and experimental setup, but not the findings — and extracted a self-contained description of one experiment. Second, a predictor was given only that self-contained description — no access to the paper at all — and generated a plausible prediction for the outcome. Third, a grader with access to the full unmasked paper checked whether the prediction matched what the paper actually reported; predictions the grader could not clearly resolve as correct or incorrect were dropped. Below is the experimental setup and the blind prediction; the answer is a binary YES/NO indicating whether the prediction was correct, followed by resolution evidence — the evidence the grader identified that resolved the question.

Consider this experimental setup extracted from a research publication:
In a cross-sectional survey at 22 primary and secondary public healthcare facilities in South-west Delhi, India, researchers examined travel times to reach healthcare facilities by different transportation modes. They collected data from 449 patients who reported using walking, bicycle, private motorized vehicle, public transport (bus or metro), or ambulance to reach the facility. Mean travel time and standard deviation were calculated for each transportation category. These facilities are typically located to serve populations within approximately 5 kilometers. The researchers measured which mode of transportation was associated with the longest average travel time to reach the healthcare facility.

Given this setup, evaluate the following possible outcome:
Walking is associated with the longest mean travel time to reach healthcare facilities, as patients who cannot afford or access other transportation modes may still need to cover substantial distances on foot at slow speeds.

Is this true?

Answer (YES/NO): NO